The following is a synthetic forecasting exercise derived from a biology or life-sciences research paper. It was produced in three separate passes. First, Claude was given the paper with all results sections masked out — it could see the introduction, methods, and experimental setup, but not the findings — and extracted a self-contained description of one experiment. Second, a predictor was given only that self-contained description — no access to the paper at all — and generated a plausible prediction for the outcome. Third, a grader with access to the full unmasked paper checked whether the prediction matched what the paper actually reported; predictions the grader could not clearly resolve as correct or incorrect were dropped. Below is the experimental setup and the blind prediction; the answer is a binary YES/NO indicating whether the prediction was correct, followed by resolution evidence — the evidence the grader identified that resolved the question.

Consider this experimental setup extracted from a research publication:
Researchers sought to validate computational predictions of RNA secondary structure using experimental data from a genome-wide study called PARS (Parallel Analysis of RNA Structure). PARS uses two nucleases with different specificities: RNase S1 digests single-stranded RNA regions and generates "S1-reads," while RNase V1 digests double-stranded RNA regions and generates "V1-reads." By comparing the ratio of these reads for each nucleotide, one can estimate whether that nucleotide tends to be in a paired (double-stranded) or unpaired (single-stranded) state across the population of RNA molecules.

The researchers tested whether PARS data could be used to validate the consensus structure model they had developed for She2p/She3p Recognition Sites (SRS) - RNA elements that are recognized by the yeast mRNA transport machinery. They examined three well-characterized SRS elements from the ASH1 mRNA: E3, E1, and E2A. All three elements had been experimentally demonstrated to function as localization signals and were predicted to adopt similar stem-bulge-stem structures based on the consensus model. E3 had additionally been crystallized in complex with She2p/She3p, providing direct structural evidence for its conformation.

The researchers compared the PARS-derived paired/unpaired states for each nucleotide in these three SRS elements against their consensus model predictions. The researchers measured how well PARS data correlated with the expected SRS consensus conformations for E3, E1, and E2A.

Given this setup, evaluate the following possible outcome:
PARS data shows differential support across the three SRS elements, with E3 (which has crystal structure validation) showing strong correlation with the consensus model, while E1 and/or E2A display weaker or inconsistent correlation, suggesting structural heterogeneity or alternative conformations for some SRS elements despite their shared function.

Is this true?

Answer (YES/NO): YES